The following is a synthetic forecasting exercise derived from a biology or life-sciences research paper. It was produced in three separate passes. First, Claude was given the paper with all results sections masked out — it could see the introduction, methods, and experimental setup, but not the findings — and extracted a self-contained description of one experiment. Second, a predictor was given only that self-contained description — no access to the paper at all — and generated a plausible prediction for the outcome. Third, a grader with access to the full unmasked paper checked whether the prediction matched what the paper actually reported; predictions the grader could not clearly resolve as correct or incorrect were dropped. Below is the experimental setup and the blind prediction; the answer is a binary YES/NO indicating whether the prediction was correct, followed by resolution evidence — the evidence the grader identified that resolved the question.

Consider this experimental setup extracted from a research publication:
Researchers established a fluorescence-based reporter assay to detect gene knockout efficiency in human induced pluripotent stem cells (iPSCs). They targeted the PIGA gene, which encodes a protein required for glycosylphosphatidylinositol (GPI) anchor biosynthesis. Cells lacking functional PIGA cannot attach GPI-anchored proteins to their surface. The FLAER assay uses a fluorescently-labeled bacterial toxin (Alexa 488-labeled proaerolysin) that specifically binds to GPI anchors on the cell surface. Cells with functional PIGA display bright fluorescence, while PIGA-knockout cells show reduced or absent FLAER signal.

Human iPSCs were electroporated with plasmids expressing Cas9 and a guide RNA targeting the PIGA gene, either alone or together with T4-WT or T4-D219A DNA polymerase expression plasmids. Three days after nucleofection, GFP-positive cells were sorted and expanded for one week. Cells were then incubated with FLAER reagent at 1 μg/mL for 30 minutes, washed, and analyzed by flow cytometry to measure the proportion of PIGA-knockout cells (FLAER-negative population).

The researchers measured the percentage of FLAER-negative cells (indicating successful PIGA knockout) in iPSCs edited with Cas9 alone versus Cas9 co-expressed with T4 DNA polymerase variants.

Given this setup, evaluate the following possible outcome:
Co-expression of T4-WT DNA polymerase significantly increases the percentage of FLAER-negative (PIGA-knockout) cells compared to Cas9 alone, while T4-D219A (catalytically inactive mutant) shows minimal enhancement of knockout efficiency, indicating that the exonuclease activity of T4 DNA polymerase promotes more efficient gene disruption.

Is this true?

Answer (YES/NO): NO